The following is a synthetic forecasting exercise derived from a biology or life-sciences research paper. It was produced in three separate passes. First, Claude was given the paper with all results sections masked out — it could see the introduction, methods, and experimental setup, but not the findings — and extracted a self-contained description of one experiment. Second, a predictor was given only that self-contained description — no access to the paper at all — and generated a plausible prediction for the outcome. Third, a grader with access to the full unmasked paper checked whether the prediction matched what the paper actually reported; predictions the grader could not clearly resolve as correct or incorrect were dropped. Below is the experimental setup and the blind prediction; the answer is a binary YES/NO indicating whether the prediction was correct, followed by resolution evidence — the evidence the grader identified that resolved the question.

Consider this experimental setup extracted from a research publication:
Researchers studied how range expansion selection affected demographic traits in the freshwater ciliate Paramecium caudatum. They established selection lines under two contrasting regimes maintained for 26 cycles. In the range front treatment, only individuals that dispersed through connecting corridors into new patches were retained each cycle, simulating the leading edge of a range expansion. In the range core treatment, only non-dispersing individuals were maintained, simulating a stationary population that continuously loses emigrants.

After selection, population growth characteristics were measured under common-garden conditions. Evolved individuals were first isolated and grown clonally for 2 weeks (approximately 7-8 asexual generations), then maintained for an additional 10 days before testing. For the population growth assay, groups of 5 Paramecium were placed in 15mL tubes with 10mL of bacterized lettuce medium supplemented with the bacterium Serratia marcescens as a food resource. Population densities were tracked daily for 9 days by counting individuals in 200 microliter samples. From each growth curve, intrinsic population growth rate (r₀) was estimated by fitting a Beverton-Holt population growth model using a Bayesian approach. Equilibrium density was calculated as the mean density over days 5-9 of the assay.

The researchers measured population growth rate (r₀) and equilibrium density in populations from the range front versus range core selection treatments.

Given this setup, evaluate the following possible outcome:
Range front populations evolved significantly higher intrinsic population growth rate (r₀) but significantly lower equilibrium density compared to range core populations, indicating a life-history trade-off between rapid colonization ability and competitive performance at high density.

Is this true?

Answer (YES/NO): NO